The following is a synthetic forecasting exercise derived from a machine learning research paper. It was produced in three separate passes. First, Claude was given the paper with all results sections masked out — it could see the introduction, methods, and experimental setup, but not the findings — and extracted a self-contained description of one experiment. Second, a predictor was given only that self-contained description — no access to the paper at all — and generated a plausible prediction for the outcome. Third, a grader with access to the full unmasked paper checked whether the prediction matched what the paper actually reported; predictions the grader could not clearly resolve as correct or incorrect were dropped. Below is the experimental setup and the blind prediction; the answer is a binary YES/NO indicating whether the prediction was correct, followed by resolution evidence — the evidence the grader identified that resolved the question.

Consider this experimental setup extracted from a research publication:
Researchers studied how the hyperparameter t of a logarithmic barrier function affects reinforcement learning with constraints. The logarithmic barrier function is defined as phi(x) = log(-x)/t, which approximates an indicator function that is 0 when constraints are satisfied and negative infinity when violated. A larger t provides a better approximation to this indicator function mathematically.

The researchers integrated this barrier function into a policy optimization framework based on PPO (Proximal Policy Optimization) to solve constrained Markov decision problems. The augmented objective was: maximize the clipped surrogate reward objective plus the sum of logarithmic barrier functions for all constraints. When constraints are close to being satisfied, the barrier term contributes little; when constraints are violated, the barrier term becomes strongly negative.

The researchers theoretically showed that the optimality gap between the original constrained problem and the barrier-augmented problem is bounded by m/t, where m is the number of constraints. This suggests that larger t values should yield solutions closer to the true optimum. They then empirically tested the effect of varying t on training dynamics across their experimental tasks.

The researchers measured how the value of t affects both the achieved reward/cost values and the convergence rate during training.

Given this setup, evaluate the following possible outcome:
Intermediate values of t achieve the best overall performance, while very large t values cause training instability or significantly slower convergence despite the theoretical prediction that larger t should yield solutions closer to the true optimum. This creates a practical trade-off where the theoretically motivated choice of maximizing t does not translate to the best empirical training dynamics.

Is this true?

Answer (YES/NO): NO